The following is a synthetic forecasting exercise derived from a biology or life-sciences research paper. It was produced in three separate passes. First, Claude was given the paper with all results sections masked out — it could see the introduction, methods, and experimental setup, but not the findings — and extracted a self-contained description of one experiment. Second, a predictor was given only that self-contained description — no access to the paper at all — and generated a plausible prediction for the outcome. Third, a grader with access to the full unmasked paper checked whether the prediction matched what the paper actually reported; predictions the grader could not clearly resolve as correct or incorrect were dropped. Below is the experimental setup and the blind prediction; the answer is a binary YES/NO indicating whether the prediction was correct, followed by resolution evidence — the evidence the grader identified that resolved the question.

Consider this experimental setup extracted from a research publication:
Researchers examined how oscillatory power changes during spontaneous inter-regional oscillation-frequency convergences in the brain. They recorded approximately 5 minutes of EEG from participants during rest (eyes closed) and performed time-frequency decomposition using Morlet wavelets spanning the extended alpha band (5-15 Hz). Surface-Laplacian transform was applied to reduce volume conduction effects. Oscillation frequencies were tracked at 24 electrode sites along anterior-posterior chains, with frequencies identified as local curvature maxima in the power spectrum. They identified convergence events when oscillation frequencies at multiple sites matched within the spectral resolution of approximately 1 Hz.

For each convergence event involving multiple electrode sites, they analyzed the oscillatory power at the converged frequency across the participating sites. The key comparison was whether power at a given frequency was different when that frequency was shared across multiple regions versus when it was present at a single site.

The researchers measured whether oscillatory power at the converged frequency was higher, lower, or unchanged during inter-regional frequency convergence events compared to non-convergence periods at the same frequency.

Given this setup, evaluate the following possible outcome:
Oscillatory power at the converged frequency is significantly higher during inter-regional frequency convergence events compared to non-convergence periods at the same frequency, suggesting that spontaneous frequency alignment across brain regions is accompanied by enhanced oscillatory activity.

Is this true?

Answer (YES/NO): YES